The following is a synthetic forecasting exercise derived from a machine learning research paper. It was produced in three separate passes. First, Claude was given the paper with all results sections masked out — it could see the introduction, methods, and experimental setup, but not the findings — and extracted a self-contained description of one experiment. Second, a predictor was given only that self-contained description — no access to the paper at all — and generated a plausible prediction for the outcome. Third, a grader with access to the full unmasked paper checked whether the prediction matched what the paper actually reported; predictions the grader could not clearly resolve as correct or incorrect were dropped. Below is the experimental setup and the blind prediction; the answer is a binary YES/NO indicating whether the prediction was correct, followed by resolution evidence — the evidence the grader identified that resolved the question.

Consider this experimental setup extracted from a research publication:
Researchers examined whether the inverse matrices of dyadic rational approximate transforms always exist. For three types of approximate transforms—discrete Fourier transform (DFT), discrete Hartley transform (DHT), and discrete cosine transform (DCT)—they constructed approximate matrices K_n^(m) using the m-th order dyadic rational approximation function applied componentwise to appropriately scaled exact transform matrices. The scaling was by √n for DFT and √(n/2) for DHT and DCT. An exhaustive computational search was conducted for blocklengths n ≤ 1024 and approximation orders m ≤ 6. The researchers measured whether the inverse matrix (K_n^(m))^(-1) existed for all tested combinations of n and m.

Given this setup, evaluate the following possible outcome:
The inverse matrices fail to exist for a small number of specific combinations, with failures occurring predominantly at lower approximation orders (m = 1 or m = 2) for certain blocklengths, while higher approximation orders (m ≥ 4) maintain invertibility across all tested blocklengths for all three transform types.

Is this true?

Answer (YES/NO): NO